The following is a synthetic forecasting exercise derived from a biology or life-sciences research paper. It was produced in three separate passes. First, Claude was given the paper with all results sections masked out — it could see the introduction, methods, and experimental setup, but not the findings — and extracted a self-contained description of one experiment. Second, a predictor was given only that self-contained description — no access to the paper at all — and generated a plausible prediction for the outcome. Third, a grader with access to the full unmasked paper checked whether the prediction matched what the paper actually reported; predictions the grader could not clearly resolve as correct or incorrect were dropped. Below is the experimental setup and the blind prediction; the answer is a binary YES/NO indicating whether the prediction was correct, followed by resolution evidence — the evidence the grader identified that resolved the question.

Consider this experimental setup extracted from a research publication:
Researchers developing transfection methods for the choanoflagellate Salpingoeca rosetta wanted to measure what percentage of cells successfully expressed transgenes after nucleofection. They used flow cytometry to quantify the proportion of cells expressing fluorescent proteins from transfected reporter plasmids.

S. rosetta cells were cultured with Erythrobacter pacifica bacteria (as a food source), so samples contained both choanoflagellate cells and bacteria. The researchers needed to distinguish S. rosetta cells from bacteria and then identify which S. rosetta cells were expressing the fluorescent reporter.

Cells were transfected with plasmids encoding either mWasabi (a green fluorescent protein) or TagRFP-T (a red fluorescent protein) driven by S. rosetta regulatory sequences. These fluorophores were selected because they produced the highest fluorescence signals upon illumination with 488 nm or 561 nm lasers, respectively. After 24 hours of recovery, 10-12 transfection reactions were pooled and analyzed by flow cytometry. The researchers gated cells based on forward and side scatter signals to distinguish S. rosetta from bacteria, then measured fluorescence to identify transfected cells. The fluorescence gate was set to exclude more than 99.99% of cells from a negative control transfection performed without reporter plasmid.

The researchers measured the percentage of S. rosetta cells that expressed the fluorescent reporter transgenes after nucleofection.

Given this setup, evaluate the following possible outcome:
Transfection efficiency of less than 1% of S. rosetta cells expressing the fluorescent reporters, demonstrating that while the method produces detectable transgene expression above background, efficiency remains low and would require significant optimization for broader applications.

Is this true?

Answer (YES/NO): NO